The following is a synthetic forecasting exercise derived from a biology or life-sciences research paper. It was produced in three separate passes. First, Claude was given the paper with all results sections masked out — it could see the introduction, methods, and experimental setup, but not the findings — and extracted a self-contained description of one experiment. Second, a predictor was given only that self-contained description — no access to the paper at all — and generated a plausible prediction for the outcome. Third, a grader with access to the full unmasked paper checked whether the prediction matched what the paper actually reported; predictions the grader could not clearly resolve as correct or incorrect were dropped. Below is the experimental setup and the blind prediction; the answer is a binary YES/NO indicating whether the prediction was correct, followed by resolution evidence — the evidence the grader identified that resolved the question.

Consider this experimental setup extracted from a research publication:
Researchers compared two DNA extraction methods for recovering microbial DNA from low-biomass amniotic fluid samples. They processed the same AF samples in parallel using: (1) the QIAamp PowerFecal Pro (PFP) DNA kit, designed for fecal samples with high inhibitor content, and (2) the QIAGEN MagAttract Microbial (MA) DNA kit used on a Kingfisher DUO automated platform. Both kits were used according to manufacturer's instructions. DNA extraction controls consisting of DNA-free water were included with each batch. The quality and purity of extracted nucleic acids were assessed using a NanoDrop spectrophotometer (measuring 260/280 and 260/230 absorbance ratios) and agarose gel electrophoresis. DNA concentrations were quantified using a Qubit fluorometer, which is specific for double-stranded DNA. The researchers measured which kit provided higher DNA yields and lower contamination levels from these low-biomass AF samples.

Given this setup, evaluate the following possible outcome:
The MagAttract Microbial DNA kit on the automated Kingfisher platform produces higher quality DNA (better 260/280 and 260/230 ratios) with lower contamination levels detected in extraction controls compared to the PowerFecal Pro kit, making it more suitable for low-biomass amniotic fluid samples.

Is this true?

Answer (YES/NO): NO